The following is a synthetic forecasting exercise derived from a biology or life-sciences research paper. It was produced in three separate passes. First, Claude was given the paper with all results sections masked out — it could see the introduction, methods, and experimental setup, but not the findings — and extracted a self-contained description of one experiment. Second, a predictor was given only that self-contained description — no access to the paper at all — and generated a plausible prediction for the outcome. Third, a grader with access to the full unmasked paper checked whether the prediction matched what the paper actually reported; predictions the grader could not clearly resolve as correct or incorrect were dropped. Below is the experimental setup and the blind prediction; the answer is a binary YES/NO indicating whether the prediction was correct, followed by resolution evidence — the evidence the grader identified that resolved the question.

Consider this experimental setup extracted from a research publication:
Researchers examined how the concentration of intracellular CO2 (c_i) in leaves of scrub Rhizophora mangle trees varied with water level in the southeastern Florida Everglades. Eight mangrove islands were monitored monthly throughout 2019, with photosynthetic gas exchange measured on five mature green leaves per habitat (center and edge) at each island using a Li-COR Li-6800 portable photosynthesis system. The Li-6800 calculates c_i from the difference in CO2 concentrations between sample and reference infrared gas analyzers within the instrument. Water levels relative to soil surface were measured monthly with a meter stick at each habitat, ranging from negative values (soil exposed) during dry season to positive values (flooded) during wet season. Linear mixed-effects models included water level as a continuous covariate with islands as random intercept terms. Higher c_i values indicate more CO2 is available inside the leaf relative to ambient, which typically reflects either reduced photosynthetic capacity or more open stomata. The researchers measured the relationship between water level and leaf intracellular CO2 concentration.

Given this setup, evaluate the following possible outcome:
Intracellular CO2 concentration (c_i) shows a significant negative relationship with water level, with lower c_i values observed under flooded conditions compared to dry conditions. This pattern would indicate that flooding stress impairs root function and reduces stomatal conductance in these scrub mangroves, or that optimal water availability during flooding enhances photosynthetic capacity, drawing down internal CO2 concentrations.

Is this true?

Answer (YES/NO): YES